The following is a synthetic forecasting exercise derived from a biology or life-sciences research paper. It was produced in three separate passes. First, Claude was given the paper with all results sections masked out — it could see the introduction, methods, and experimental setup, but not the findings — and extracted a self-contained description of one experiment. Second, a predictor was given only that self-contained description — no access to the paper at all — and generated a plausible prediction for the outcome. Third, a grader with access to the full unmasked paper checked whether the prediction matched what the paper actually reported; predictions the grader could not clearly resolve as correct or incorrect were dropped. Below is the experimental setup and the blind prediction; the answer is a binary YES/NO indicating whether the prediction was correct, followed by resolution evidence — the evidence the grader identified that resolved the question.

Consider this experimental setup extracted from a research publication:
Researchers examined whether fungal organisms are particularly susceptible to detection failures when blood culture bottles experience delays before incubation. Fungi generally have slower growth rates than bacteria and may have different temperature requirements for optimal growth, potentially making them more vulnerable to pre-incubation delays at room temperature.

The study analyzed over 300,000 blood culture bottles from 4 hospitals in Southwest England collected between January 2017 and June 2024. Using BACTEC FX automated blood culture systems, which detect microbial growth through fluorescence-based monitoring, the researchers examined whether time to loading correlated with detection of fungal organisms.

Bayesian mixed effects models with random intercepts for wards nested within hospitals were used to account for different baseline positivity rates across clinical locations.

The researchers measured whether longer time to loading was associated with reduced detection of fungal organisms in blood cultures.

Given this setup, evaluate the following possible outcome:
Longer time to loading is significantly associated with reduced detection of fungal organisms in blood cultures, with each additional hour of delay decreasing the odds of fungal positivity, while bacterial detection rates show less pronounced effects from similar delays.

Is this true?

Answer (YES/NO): NO